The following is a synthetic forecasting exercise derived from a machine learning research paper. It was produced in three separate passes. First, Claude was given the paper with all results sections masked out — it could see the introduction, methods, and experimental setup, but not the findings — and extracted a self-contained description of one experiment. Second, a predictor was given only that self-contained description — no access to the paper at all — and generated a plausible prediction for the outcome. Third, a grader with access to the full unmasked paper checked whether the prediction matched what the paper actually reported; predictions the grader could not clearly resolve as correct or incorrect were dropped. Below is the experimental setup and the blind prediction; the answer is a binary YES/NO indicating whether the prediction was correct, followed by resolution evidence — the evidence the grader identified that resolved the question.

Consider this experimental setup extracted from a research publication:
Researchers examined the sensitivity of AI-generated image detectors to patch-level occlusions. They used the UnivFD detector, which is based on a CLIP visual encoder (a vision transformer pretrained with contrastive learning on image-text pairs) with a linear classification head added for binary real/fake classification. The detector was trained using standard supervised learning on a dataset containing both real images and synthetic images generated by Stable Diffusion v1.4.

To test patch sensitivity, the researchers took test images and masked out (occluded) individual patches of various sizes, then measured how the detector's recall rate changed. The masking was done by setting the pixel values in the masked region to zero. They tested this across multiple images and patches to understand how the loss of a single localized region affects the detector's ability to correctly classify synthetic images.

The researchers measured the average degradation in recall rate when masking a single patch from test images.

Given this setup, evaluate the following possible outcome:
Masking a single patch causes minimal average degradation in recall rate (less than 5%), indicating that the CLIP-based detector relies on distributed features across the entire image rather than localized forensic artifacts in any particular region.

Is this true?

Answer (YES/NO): NO